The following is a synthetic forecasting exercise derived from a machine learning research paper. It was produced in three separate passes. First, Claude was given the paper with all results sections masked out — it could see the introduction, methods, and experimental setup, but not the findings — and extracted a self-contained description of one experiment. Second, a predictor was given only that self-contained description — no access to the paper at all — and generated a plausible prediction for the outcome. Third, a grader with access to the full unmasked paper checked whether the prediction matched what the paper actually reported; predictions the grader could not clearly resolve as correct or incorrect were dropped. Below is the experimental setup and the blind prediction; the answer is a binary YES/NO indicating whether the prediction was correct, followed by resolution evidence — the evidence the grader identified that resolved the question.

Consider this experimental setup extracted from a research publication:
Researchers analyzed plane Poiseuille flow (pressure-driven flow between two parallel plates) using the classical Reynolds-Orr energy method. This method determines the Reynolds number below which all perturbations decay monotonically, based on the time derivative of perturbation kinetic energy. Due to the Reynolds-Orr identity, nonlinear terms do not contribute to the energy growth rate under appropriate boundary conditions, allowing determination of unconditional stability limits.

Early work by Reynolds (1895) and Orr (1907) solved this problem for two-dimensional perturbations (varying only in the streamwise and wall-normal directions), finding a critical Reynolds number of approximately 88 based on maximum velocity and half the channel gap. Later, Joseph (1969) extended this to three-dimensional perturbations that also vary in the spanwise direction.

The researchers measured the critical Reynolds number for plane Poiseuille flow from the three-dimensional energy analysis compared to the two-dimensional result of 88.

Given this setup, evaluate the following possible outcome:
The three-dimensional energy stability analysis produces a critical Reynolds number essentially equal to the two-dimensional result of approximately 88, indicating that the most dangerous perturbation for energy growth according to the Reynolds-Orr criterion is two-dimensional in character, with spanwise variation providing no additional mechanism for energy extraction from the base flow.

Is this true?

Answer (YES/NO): NO